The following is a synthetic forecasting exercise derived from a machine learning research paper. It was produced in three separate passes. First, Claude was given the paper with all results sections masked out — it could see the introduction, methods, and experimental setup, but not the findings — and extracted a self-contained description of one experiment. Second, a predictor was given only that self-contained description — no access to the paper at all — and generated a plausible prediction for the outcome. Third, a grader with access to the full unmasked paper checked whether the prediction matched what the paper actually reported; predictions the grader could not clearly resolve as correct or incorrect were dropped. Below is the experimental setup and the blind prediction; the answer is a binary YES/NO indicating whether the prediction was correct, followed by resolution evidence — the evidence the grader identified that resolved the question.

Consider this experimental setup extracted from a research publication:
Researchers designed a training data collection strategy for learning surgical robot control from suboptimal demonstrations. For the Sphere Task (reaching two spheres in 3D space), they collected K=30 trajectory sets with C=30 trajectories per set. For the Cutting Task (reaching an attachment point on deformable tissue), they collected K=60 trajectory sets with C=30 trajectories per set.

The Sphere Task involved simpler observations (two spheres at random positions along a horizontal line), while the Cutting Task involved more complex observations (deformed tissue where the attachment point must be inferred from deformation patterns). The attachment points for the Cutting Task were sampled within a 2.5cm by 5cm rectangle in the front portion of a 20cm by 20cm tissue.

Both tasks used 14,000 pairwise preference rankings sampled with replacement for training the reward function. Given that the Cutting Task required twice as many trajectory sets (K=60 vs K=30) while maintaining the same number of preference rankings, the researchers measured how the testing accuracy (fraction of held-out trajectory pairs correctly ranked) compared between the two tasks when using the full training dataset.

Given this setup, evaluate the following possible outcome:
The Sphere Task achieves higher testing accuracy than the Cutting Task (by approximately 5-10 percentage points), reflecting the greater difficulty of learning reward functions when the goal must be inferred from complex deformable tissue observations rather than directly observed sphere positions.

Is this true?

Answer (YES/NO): YES